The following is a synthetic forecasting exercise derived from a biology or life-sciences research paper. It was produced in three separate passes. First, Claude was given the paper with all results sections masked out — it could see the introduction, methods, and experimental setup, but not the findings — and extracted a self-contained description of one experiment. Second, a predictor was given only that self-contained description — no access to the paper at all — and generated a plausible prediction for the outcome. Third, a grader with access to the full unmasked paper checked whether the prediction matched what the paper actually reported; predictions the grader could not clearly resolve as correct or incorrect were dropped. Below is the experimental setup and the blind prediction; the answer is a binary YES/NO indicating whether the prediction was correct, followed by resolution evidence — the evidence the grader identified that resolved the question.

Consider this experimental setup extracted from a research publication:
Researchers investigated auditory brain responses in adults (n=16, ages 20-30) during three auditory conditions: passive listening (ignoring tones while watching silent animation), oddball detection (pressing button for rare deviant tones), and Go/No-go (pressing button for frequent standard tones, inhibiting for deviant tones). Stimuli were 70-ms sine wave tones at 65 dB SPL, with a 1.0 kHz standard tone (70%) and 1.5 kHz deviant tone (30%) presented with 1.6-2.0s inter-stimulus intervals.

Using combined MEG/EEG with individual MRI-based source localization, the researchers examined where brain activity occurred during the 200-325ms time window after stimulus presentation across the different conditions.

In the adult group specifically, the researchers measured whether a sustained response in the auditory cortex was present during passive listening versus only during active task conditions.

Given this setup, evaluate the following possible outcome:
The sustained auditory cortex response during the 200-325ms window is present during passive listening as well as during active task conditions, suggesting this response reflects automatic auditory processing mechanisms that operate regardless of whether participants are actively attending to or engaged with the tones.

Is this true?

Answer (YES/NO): NO